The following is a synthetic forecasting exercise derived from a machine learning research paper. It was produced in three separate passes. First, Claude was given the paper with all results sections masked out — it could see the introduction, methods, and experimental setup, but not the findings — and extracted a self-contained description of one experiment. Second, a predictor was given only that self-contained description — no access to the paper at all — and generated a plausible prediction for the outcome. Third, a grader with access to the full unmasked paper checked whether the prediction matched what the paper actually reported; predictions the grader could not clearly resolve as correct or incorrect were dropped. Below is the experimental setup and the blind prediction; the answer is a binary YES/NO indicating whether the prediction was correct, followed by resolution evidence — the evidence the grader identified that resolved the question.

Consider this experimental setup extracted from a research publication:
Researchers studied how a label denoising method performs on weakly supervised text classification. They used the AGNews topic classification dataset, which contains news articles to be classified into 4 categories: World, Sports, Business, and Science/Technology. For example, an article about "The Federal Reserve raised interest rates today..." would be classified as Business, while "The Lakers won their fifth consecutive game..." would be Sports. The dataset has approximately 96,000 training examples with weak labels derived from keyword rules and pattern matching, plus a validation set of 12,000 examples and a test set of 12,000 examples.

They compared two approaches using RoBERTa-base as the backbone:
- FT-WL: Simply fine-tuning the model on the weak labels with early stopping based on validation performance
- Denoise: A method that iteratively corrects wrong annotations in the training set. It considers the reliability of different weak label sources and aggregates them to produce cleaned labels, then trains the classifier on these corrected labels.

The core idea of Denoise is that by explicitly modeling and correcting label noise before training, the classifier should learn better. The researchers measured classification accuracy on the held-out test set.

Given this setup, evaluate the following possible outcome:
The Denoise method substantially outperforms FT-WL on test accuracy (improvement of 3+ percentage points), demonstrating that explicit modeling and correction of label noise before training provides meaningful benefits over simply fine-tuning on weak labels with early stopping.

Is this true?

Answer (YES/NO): NO